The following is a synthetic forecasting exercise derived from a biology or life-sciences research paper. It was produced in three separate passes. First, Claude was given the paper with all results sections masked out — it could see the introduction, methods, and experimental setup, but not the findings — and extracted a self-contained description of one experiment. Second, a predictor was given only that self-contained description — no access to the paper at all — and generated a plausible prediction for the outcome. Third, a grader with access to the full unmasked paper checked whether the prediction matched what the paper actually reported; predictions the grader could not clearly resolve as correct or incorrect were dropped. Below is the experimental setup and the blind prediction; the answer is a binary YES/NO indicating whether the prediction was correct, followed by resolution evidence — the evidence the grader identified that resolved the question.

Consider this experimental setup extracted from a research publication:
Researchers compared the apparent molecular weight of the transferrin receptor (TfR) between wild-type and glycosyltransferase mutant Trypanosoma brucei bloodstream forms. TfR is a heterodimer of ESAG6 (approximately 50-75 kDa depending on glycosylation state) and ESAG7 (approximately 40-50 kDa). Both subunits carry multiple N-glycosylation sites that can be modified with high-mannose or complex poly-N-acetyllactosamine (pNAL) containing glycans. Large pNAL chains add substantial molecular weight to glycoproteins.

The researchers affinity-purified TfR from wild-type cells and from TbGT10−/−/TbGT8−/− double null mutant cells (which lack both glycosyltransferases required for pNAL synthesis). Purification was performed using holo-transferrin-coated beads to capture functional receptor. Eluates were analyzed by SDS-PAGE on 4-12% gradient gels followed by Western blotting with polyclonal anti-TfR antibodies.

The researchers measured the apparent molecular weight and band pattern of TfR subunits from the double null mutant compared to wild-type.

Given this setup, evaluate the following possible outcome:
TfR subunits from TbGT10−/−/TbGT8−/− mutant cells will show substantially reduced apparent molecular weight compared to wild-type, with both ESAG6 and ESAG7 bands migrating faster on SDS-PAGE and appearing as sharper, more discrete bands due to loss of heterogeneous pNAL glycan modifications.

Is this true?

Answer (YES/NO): NO